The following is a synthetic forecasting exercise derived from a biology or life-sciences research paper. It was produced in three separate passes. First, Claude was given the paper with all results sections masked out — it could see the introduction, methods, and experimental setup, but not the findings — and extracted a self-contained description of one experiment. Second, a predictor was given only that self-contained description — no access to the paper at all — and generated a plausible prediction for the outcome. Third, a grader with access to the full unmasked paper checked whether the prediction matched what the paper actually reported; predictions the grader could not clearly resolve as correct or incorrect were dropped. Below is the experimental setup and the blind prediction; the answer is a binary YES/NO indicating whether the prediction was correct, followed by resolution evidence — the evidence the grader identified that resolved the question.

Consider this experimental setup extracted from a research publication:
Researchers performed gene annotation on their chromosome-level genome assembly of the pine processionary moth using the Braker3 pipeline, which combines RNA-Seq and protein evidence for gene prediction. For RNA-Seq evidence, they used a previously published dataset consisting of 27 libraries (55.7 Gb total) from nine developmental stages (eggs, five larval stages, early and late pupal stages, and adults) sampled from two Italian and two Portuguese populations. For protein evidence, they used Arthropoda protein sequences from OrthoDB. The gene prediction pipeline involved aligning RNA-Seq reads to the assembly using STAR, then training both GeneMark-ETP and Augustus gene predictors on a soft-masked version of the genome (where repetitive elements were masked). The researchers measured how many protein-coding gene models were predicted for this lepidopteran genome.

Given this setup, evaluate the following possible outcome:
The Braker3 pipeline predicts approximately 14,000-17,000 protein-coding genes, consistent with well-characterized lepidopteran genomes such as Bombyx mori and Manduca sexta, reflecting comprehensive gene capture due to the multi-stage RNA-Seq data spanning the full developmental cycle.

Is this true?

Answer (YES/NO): NO